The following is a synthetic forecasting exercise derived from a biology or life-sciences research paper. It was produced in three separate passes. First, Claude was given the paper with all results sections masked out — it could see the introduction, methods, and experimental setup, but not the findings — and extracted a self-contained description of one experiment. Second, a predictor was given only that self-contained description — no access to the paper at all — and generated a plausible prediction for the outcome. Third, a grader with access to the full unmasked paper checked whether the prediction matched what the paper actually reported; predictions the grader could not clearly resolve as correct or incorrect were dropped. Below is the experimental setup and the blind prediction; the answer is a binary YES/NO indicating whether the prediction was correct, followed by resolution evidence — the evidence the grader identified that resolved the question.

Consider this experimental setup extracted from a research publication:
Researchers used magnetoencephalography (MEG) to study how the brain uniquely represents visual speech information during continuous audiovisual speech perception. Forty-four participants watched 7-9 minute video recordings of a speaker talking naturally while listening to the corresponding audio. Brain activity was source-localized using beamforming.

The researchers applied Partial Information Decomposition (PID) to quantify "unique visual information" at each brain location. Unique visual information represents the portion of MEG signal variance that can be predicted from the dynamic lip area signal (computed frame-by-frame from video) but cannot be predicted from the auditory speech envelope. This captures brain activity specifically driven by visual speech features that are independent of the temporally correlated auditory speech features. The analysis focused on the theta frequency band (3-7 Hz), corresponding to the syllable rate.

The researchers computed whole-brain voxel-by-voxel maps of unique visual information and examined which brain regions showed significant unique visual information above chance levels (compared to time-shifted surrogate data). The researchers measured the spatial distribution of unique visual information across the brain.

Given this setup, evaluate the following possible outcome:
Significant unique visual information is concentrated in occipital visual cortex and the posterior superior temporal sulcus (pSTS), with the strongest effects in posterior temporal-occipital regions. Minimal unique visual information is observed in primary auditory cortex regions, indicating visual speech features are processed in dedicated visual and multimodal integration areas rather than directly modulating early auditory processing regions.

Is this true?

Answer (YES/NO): NO